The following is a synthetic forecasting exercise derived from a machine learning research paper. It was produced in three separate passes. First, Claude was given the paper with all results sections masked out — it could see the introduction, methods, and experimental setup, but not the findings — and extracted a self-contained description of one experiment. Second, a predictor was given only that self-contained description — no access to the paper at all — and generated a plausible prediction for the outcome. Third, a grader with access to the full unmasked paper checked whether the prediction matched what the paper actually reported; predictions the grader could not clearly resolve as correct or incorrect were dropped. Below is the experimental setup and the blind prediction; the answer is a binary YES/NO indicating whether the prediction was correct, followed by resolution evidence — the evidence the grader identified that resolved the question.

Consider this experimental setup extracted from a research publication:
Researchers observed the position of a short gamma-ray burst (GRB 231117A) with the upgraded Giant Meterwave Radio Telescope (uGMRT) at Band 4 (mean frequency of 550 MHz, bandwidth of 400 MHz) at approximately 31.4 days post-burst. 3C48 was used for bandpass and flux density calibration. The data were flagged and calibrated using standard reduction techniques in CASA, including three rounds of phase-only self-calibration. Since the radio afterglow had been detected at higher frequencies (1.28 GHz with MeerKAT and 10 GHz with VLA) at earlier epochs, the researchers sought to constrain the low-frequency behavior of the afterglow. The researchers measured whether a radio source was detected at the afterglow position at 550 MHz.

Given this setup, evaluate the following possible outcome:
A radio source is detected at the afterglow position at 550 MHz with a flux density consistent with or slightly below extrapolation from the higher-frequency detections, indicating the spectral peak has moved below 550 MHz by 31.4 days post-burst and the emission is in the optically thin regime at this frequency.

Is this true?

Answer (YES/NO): NO